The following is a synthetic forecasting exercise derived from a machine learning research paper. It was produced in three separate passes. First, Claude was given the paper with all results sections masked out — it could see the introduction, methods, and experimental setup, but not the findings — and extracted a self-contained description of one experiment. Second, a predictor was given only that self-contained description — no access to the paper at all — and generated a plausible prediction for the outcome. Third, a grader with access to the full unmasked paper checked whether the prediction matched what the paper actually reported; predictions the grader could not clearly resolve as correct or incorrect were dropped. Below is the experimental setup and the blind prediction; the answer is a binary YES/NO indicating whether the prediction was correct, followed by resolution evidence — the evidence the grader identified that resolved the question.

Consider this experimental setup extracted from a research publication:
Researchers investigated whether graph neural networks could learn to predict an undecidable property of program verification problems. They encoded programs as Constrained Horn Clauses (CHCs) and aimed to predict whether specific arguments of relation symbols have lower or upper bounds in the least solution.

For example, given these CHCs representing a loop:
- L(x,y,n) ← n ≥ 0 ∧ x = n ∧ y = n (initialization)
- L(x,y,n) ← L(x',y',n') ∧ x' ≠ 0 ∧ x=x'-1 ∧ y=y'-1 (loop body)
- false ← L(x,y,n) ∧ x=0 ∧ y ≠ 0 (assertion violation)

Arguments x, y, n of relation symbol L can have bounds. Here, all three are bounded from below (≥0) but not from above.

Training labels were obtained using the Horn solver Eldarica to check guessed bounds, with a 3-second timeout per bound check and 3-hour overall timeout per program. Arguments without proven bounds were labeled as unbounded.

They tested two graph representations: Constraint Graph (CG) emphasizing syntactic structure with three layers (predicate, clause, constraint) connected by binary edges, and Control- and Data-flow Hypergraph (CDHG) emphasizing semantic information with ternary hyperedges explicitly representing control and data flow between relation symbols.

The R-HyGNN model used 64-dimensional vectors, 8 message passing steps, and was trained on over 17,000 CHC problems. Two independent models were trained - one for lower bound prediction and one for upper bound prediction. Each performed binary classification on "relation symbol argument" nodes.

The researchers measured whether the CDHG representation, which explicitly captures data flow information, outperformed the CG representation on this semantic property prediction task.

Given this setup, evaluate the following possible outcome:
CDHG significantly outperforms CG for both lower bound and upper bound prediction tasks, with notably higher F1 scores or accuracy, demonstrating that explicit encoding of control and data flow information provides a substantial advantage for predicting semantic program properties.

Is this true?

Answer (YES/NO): NO